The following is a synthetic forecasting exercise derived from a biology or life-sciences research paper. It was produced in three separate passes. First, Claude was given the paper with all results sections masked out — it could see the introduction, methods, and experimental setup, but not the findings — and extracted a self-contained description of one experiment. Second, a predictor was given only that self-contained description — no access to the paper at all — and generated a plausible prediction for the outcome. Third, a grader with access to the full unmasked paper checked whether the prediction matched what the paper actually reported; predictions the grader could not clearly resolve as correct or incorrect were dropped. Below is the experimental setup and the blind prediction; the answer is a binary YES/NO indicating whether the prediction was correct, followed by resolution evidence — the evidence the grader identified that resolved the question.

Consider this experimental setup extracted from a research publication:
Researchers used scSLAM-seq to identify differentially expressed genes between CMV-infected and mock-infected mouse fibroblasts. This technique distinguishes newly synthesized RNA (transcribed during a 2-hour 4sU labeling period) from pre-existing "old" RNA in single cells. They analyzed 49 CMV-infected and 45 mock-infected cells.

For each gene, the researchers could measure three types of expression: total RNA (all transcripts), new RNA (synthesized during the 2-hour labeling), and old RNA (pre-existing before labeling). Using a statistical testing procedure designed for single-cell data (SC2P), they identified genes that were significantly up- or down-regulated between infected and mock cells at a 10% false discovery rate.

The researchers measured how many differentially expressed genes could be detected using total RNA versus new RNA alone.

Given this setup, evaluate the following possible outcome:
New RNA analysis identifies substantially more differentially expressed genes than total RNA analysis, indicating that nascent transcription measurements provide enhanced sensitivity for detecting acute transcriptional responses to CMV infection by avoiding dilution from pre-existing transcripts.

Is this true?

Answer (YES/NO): YES